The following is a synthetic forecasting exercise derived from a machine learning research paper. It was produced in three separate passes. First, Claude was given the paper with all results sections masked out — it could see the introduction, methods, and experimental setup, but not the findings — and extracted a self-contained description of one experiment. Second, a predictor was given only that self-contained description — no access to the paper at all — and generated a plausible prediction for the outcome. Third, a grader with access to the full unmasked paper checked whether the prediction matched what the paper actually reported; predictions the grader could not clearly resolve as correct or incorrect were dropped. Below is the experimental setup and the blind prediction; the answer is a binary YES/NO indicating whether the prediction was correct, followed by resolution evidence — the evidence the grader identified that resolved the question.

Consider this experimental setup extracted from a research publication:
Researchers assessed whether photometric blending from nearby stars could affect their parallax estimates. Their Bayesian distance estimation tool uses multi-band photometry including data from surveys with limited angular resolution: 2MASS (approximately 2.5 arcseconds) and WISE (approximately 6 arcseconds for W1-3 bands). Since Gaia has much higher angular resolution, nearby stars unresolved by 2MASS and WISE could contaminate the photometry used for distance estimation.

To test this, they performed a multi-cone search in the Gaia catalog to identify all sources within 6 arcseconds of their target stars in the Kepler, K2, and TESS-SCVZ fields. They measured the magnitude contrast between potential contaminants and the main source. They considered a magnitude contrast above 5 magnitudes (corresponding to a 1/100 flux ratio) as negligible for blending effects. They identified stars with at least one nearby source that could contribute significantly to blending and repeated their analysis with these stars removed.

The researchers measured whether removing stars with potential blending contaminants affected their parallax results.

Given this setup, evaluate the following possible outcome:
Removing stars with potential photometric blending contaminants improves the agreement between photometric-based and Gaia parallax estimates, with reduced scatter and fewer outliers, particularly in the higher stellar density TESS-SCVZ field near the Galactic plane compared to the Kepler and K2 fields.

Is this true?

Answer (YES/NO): NO